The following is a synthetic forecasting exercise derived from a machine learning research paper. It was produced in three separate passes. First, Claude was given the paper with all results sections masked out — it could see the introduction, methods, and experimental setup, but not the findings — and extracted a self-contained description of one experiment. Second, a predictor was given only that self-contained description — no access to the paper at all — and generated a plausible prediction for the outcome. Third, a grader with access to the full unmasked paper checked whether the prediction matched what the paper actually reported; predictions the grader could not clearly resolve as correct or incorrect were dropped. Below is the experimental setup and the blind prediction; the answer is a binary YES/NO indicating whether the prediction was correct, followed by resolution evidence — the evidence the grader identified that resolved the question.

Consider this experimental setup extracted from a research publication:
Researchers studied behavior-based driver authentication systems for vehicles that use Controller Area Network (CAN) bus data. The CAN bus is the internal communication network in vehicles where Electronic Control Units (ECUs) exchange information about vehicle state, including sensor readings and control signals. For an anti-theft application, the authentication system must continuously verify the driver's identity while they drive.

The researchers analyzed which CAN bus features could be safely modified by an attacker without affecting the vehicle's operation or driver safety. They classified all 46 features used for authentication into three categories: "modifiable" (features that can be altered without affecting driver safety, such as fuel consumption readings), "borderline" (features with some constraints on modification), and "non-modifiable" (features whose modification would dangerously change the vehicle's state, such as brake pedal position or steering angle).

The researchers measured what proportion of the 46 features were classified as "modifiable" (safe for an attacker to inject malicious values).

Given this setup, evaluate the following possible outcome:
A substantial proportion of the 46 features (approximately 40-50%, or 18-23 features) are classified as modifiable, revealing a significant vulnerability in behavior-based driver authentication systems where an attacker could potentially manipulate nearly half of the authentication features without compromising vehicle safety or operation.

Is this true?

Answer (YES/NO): YES